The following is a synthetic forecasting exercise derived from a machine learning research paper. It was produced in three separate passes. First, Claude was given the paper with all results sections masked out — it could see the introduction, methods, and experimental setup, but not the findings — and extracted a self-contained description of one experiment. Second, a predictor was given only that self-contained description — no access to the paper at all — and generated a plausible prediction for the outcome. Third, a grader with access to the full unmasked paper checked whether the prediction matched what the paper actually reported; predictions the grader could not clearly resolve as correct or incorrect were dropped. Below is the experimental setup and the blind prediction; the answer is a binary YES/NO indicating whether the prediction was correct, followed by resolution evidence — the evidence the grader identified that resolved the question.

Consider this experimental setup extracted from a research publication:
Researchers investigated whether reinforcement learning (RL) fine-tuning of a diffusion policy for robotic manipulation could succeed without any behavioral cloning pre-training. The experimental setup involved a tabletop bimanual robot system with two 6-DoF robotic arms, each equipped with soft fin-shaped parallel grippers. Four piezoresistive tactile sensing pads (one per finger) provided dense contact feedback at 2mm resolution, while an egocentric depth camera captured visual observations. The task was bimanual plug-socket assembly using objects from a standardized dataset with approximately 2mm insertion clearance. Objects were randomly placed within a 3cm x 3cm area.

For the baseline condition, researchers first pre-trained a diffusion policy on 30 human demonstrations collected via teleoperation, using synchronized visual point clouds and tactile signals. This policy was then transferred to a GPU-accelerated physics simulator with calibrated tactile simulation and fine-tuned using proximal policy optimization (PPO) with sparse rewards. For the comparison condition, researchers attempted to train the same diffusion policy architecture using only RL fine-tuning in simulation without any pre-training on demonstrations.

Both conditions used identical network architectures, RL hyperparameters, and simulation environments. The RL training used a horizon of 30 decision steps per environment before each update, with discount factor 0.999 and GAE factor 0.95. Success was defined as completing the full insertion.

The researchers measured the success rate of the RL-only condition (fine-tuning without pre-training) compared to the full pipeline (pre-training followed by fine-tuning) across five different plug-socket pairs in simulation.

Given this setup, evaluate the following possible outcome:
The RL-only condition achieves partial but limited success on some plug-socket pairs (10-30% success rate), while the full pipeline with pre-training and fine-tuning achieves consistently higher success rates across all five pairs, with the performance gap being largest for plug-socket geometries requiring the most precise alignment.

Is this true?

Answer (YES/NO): NO